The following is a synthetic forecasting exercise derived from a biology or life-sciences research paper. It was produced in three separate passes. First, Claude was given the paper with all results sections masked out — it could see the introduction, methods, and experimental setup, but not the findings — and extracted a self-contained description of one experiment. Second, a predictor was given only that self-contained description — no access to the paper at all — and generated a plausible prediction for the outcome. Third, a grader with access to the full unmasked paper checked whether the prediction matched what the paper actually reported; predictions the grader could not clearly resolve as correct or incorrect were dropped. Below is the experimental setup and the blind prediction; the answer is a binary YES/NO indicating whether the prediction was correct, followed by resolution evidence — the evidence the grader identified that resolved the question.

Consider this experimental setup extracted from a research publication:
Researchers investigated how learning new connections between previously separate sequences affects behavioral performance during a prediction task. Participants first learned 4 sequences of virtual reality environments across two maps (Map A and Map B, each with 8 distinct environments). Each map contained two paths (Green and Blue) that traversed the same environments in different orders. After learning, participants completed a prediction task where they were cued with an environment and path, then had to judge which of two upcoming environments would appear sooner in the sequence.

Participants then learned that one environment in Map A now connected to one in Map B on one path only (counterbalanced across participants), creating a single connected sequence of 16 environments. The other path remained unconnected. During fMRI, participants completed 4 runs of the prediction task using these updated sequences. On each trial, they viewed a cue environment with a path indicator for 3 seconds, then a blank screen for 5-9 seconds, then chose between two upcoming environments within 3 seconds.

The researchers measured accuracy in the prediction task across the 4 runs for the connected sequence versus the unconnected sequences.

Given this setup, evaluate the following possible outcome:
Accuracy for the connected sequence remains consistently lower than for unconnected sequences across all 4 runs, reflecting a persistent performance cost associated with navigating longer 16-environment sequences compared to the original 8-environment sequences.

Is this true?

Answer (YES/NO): NO